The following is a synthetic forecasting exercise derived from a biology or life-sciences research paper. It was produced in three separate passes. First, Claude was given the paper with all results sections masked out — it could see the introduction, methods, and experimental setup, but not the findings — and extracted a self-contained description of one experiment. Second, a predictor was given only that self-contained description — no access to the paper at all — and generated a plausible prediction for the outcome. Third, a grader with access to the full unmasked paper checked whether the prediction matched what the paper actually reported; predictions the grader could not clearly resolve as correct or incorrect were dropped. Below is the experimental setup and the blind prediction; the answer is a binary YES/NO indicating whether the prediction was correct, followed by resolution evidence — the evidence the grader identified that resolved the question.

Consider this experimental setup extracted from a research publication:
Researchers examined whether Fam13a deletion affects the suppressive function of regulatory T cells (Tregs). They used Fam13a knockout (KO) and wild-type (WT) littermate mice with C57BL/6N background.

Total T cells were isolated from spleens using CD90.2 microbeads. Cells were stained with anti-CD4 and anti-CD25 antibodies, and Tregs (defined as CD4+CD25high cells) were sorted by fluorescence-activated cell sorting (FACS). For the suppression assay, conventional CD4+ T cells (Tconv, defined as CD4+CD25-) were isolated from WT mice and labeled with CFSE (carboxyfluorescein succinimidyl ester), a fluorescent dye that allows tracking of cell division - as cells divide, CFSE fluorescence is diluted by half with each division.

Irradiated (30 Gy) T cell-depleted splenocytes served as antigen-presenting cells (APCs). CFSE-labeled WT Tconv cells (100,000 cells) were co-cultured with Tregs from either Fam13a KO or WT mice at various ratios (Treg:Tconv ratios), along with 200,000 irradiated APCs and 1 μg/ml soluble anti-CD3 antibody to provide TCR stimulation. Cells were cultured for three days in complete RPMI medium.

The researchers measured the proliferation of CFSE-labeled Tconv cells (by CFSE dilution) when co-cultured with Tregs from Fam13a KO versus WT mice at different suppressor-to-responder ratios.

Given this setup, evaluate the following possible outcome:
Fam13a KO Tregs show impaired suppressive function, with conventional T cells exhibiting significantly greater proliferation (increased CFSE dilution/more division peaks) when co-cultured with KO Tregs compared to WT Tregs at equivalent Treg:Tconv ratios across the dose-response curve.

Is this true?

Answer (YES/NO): NO